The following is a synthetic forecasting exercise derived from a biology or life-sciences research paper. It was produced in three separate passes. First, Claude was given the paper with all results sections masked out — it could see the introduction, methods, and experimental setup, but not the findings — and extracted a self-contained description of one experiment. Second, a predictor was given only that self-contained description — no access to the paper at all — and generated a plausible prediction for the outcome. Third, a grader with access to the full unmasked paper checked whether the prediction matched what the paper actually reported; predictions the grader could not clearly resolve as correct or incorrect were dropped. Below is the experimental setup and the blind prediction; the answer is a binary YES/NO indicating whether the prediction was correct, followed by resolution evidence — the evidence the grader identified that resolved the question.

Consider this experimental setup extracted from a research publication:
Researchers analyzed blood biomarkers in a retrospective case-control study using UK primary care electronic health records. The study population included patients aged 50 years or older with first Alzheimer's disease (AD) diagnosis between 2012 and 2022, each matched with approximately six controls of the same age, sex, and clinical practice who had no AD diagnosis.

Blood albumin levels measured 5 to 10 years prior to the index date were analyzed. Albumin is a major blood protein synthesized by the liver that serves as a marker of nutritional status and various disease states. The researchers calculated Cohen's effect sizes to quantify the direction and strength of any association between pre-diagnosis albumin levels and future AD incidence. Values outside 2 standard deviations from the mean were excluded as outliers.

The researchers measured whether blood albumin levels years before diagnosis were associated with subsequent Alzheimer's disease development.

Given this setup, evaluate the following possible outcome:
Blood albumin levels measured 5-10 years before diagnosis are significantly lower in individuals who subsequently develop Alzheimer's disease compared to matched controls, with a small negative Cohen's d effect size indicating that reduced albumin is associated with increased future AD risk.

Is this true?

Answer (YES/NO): YES